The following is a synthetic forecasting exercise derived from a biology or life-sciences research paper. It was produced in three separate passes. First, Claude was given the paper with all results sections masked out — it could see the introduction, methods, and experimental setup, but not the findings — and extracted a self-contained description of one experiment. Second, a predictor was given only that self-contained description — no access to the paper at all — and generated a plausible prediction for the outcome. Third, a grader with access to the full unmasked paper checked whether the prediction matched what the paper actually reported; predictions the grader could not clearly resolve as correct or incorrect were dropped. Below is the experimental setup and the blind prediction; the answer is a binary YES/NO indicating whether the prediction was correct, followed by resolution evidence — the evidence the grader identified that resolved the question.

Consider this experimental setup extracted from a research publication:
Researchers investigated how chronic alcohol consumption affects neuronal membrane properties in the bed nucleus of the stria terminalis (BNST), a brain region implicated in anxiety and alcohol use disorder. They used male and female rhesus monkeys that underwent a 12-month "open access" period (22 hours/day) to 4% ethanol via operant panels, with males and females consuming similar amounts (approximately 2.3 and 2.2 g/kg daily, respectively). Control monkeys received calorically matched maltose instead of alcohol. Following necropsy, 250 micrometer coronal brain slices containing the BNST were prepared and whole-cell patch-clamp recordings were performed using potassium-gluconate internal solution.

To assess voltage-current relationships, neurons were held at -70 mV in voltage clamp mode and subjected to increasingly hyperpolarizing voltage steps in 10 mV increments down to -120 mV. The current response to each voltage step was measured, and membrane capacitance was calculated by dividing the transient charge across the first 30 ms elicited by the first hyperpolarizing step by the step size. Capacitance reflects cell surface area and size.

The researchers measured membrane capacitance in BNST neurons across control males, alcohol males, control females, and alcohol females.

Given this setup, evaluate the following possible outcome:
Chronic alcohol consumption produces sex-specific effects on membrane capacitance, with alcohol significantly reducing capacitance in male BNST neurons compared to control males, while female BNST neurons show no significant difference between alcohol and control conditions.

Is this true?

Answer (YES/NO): NO